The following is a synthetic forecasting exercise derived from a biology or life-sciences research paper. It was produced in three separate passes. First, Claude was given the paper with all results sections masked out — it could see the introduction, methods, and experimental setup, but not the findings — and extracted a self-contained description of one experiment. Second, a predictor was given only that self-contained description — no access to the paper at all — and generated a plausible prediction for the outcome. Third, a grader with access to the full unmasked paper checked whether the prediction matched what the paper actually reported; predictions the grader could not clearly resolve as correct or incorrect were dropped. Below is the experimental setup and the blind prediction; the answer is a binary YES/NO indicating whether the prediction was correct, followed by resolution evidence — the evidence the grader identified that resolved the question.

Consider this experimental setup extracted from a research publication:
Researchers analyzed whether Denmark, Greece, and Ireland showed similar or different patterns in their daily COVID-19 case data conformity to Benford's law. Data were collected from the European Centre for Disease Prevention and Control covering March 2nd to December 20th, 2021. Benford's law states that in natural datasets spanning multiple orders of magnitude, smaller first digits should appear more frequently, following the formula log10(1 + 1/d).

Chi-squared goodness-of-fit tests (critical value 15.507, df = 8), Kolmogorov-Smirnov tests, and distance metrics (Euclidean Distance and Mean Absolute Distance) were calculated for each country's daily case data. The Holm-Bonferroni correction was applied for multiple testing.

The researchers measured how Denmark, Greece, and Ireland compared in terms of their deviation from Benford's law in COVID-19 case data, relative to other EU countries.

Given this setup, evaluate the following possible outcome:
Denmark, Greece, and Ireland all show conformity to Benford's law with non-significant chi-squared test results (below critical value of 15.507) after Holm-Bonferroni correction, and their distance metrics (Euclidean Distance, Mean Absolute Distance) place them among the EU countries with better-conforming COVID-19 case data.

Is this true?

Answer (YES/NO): NO